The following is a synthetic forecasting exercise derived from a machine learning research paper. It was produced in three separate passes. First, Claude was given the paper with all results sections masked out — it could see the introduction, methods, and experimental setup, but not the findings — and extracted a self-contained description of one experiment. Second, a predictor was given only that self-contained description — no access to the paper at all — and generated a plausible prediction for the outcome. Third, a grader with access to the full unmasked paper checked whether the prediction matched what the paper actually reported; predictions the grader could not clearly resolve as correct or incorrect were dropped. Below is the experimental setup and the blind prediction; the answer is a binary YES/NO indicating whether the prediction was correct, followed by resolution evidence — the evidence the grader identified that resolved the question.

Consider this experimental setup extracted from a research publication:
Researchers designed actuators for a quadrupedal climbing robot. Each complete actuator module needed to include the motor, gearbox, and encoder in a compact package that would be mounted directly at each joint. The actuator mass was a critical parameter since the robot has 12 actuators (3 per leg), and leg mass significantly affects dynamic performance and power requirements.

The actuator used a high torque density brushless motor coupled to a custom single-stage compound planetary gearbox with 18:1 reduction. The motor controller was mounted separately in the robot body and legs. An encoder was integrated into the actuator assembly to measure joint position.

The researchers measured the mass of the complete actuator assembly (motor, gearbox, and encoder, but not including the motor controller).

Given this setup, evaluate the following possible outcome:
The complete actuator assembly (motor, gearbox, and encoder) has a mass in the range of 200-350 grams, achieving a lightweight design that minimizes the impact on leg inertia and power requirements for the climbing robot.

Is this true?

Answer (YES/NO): NO